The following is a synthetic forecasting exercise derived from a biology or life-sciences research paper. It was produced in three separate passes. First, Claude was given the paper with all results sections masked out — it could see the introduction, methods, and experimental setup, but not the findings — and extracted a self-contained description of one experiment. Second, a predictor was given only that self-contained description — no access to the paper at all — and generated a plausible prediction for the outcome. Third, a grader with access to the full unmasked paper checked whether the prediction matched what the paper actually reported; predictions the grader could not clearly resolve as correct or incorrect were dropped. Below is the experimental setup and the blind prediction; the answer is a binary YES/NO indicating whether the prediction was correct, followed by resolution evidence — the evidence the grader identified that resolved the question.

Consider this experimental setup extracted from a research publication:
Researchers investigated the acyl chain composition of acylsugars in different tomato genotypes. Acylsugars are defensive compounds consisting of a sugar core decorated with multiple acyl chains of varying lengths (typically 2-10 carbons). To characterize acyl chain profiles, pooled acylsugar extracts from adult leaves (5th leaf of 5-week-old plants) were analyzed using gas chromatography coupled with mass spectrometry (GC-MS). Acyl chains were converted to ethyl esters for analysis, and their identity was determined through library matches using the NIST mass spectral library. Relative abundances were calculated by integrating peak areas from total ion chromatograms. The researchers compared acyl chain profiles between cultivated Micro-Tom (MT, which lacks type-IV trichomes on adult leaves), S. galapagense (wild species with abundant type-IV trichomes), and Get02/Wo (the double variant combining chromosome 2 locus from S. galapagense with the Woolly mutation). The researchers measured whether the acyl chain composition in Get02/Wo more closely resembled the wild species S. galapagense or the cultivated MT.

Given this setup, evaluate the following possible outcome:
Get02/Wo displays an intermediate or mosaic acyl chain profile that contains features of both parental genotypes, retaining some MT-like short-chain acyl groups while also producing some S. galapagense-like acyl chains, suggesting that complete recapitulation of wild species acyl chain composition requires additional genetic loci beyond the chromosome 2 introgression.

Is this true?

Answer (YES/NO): YES